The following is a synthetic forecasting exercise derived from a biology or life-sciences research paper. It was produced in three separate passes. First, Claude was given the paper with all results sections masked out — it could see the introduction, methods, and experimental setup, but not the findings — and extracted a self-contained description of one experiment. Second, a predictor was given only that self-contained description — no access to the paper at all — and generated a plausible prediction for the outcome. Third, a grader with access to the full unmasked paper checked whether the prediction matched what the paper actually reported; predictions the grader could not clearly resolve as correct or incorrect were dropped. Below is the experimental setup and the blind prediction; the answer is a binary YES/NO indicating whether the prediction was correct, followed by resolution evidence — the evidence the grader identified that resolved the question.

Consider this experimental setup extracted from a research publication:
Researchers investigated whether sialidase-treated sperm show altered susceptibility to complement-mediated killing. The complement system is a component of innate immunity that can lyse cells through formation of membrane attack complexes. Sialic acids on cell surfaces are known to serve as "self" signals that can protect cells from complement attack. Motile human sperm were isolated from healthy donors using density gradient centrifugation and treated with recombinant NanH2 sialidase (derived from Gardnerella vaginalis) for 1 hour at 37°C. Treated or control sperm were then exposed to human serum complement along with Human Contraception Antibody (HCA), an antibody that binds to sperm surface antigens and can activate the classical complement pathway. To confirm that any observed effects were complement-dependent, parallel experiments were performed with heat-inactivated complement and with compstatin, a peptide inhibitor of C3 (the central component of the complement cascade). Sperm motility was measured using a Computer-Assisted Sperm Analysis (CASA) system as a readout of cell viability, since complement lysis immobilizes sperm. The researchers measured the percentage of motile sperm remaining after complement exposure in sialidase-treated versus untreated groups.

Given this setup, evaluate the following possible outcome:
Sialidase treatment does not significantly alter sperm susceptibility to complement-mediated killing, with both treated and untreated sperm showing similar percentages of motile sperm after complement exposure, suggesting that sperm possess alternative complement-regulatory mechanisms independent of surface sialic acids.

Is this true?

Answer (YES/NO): NO